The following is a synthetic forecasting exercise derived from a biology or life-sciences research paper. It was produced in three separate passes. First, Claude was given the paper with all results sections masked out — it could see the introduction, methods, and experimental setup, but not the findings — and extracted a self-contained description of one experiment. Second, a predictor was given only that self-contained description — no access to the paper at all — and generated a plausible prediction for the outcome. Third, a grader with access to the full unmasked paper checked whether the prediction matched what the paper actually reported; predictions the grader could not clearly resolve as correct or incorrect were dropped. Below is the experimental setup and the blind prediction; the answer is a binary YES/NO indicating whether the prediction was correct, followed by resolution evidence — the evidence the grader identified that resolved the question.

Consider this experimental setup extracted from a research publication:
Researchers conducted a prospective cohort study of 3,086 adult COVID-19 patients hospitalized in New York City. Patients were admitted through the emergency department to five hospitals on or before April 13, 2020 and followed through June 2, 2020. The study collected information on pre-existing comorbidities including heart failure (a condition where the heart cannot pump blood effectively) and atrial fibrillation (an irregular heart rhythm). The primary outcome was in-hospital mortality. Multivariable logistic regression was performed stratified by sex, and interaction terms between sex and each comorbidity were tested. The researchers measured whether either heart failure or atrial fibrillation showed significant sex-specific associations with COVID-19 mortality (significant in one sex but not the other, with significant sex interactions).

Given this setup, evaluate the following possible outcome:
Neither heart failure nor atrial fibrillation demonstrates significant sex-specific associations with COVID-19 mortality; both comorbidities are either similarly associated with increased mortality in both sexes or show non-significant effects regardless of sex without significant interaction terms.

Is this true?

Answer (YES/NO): YES